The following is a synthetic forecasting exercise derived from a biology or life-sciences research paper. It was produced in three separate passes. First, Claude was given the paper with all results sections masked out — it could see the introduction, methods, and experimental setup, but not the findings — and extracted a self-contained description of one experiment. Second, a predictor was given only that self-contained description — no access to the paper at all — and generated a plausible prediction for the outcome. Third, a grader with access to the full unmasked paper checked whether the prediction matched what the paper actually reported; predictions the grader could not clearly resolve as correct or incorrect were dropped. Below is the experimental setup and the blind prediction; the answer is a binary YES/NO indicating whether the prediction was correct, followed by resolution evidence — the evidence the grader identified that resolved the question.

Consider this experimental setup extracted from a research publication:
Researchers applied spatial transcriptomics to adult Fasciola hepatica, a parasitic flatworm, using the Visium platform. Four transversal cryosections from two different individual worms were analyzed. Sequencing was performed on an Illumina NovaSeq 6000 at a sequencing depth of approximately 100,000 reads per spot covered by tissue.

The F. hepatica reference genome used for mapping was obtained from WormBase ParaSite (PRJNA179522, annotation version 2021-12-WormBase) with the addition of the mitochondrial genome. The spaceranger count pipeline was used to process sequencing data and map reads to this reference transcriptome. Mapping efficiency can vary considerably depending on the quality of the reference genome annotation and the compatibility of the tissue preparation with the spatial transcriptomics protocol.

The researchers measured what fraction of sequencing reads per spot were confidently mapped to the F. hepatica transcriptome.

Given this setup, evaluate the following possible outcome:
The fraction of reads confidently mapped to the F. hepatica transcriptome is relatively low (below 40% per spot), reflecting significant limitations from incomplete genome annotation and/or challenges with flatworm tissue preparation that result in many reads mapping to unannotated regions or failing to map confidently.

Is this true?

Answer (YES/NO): NO